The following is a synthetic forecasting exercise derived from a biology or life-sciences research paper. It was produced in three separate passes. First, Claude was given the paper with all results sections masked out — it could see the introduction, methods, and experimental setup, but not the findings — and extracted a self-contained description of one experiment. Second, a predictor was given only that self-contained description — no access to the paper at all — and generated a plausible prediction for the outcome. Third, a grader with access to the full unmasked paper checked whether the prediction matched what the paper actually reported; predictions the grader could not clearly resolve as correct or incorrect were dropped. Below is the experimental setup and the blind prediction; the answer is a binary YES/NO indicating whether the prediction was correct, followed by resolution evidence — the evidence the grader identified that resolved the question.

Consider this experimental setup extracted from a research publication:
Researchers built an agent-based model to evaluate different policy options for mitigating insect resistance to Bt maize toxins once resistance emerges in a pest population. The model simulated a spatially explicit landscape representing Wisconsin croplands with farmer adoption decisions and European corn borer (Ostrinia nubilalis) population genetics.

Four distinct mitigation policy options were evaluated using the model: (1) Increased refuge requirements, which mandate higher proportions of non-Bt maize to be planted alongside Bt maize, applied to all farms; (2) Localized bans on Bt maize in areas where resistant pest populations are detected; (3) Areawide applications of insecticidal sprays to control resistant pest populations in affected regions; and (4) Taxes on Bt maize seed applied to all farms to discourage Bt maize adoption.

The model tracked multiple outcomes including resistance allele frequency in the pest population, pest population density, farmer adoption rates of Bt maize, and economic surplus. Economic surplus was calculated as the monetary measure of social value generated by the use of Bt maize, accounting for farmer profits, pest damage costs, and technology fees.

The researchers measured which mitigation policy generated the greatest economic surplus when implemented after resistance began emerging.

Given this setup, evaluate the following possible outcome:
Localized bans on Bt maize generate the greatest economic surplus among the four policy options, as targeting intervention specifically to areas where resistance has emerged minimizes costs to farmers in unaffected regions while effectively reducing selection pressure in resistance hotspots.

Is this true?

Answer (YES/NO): NO